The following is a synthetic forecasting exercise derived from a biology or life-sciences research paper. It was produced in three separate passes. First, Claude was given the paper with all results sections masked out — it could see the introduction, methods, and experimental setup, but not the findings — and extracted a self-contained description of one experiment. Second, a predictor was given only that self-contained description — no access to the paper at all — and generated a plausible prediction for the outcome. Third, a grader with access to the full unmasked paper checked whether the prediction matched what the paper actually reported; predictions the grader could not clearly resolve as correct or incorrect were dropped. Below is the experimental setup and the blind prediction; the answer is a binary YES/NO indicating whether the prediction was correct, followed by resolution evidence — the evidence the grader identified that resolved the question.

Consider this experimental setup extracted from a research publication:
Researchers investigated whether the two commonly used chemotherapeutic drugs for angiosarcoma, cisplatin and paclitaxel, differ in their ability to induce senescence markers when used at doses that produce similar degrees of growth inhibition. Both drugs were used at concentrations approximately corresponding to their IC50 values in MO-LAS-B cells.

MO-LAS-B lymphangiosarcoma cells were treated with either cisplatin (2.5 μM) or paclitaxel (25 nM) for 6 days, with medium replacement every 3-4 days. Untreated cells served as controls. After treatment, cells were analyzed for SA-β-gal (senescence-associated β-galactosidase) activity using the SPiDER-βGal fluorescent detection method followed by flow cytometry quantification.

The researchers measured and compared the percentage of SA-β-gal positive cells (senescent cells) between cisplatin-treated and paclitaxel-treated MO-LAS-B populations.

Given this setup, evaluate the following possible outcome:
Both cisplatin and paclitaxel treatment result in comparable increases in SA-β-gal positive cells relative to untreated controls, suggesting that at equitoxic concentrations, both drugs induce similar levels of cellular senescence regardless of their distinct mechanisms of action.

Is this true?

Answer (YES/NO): NO